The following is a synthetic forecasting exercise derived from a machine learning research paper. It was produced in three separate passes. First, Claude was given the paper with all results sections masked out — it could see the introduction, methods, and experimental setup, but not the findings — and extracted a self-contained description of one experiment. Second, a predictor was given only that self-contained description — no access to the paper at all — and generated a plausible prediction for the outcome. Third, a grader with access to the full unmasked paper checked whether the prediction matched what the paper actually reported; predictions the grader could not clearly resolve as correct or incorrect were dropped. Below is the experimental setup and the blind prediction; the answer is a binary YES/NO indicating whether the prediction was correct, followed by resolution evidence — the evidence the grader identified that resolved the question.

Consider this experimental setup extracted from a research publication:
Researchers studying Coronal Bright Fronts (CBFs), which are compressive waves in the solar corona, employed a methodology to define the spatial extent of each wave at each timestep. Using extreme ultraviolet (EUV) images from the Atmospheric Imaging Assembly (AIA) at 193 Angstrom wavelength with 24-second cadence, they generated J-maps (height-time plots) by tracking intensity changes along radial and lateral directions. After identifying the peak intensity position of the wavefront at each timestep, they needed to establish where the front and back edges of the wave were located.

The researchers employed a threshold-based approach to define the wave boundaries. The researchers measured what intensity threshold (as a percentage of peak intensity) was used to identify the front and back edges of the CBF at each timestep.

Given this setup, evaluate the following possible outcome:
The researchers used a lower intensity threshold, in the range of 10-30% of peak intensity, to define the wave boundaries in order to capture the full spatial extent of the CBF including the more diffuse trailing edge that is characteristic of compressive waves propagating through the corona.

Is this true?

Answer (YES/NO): YES